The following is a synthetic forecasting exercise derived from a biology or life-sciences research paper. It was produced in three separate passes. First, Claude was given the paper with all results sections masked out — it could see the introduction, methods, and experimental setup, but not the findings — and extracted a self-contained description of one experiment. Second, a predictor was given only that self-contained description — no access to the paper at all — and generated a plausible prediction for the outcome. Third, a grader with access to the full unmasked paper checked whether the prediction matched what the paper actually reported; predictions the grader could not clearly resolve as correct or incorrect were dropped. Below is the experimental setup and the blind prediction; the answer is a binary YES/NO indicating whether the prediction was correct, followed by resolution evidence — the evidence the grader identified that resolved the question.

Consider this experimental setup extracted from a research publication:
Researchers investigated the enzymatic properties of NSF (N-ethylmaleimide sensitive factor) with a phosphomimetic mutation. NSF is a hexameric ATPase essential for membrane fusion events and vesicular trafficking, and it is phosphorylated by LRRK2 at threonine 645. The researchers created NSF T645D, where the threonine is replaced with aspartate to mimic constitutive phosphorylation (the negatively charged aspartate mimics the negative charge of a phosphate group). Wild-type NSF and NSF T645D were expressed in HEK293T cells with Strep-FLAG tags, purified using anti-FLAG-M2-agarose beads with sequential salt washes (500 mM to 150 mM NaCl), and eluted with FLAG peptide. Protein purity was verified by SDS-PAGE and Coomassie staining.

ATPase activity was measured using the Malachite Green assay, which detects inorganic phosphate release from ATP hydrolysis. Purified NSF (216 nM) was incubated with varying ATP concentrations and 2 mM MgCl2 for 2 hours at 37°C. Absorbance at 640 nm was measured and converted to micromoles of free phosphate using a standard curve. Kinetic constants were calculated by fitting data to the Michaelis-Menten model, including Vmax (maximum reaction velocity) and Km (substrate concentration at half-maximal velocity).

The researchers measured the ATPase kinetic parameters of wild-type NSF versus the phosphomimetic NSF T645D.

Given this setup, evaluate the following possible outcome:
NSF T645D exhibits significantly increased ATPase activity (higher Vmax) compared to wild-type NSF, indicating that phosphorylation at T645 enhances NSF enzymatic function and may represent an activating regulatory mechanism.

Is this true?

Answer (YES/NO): YES